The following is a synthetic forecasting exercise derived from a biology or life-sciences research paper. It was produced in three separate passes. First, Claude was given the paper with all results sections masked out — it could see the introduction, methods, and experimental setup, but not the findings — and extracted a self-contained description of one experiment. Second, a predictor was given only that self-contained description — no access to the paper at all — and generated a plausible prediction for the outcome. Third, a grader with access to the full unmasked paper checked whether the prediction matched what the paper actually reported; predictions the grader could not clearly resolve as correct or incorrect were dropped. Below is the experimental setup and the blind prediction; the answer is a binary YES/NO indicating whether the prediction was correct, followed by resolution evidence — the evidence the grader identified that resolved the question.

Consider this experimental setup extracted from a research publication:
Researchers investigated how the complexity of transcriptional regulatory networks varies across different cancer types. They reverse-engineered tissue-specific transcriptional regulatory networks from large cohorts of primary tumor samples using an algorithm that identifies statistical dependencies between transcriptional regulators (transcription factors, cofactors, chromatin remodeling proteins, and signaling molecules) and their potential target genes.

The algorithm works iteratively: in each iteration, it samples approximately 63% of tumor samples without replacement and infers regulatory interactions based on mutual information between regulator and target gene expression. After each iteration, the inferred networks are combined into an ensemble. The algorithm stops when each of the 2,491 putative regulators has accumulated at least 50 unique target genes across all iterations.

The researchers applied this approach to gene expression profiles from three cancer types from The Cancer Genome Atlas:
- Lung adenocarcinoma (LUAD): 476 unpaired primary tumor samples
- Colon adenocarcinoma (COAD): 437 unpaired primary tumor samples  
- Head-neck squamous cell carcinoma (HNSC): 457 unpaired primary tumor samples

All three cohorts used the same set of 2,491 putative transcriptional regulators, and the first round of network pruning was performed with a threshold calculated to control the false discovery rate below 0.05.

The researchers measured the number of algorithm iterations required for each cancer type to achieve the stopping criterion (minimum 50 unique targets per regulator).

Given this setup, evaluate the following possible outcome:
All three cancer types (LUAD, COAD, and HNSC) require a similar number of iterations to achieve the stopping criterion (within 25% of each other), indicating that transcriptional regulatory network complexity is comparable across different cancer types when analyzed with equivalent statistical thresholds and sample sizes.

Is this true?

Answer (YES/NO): NO